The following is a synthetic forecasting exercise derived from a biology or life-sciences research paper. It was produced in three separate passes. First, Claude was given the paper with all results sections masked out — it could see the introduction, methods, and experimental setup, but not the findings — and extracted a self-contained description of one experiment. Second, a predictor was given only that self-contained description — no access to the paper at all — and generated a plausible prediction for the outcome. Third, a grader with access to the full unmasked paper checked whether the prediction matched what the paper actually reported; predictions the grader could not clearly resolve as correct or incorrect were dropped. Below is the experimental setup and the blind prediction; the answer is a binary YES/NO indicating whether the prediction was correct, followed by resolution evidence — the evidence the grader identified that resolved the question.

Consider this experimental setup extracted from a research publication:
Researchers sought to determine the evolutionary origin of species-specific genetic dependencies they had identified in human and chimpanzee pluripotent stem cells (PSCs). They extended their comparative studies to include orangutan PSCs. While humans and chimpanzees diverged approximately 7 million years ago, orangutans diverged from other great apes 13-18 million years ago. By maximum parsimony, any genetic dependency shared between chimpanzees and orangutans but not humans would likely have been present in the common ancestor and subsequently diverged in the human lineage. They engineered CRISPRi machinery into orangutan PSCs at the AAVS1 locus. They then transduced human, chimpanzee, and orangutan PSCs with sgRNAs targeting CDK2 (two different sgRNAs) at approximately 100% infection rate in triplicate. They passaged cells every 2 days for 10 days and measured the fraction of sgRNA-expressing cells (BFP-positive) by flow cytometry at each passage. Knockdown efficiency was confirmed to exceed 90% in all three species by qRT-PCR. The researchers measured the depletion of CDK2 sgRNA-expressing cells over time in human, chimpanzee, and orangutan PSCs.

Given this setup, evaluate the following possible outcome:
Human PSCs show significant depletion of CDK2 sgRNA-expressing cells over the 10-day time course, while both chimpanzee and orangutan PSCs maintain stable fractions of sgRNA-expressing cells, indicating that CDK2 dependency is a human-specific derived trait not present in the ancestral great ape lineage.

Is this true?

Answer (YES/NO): NO